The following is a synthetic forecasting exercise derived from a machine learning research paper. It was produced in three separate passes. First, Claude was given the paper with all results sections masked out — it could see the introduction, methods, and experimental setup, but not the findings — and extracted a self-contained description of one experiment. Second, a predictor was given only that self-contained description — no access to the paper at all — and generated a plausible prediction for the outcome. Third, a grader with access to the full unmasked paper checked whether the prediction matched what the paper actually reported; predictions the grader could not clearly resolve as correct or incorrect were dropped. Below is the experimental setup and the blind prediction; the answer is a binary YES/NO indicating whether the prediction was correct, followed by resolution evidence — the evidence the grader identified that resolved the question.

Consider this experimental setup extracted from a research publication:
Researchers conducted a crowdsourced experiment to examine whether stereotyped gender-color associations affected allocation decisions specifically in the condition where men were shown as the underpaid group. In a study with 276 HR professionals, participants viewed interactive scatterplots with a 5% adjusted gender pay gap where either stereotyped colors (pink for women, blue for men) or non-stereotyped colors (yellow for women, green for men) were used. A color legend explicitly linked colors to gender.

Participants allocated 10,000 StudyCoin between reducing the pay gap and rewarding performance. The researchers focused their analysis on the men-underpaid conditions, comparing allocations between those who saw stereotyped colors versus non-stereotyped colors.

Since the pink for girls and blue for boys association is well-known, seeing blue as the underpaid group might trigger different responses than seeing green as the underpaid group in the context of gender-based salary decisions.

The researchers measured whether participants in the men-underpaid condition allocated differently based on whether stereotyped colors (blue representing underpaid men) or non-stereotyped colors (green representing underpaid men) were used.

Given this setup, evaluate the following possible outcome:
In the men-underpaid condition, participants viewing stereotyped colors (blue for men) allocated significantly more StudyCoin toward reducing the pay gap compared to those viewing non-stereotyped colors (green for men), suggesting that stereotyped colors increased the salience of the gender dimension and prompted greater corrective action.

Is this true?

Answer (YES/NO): NO